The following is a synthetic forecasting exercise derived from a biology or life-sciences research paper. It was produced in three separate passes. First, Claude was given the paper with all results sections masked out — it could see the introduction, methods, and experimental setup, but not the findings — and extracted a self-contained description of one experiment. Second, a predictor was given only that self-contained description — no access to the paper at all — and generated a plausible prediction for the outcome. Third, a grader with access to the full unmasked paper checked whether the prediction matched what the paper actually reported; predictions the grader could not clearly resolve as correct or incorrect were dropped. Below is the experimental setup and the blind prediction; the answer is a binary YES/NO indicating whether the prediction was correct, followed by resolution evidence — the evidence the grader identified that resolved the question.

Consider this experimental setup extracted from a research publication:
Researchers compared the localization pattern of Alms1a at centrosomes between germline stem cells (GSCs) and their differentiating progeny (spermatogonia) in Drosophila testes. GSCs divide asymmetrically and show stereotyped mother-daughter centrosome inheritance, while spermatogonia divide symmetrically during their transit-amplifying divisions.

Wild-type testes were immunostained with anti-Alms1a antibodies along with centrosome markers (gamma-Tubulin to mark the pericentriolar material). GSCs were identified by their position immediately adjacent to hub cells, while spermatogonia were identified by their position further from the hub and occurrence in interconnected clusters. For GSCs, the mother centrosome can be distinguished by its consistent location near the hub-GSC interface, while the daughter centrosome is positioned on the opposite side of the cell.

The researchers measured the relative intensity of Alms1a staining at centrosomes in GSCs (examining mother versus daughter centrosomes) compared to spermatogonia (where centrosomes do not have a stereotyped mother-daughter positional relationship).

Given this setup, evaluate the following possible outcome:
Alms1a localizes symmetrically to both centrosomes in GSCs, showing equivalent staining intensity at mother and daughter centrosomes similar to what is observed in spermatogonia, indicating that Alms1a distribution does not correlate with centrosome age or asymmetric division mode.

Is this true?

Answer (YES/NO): NO